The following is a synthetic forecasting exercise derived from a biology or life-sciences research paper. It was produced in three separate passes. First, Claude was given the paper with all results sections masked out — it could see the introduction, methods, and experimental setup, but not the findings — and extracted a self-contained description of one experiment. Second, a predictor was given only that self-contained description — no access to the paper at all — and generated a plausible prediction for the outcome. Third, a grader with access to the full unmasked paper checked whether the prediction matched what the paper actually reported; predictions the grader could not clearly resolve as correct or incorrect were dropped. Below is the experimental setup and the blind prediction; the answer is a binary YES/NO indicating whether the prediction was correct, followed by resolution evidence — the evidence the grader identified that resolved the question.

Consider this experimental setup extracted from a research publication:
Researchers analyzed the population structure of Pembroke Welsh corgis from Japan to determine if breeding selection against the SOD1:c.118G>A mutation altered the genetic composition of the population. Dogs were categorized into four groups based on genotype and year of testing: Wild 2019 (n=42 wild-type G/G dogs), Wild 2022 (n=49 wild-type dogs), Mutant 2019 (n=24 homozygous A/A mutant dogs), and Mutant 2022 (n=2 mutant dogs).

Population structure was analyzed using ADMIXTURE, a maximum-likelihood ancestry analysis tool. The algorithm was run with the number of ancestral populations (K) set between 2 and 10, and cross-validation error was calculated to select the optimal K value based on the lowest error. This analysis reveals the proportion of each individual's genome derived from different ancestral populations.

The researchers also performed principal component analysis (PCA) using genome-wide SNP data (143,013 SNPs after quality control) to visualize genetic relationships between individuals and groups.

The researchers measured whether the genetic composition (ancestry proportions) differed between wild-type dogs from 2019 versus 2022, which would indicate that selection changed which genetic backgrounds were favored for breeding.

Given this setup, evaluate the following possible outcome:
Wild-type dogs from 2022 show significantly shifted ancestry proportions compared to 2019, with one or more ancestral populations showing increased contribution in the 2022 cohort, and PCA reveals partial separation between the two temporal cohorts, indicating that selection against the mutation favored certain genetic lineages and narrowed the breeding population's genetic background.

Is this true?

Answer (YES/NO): NO